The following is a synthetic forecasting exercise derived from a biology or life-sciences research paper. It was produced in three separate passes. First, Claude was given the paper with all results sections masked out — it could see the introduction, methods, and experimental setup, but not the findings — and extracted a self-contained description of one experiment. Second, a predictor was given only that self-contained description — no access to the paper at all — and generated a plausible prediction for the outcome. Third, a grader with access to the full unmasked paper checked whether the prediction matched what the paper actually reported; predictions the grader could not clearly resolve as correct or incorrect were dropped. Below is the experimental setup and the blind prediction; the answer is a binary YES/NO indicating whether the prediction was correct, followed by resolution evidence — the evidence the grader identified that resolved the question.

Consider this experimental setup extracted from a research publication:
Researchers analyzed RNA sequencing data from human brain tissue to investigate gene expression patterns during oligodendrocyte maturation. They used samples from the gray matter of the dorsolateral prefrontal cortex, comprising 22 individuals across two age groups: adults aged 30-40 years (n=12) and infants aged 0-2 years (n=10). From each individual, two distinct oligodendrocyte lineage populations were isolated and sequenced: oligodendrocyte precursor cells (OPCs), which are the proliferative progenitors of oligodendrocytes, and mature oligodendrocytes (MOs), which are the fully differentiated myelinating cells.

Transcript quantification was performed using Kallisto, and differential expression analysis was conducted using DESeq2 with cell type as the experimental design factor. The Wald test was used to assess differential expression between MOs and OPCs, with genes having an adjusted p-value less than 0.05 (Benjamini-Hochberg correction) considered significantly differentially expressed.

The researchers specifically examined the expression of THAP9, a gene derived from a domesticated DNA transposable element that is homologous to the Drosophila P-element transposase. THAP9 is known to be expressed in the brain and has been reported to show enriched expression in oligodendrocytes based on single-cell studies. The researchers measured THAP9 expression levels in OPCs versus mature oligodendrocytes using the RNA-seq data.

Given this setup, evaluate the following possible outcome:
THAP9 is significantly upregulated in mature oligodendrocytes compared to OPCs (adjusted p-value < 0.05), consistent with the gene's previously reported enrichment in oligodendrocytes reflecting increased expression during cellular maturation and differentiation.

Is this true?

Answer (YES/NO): YES